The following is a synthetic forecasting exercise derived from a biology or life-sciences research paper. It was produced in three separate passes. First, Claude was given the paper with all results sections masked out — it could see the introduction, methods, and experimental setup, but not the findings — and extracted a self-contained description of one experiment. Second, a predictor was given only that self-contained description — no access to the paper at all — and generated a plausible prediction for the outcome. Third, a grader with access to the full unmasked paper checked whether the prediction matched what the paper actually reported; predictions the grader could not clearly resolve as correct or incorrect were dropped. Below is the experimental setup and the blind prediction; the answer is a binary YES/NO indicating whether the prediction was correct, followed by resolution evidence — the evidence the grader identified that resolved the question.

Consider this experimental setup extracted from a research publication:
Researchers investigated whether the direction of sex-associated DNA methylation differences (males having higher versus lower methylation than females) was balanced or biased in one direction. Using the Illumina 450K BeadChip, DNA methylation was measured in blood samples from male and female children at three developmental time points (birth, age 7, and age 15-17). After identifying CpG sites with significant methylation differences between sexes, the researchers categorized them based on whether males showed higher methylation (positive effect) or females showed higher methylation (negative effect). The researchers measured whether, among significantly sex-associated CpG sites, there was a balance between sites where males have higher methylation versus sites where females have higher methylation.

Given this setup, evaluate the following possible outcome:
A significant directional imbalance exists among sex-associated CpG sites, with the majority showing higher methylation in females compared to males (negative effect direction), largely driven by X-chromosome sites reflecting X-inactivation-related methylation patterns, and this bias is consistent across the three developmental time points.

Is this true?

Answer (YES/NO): NO